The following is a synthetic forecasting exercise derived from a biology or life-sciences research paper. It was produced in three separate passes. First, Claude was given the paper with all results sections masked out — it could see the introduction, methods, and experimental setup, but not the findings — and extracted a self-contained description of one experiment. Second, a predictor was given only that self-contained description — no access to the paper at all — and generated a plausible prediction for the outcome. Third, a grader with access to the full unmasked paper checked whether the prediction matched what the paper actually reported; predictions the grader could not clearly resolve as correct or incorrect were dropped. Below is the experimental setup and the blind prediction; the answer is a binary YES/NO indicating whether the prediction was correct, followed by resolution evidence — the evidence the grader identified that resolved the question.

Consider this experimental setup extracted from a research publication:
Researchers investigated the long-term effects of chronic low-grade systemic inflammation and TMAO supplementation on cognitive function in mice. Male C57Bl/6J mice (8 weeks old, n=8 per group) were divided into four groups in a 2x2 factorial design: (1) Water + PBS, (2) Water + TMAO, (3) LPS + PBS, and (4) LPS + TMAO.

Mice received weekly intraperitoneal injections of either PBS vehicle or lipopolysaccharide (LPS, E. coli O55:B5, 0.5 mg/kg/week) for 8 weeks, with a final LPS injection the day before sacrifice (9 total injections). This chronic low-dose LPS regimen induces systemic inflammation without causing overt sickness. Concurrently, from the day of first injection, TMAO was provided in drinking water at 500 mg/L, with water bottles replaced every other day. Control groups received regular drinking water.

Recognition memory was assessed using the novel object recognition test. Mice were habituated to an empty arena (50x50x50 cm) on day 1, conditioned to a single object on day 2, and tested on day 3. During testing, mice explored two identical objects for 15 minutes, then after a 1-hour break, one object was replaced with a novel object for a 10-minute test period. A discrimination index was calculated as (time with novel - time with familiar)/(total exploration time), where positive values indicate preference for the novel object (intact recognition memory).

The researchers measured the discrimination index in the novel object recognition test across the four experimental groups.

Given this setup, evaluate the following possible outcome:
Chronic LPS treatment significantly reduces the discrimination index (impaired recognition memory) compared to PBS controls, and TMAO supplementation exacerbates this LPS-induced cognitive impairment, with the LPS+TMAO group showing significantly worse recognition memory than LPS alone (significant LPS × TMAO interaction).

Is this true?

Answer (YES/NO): NO